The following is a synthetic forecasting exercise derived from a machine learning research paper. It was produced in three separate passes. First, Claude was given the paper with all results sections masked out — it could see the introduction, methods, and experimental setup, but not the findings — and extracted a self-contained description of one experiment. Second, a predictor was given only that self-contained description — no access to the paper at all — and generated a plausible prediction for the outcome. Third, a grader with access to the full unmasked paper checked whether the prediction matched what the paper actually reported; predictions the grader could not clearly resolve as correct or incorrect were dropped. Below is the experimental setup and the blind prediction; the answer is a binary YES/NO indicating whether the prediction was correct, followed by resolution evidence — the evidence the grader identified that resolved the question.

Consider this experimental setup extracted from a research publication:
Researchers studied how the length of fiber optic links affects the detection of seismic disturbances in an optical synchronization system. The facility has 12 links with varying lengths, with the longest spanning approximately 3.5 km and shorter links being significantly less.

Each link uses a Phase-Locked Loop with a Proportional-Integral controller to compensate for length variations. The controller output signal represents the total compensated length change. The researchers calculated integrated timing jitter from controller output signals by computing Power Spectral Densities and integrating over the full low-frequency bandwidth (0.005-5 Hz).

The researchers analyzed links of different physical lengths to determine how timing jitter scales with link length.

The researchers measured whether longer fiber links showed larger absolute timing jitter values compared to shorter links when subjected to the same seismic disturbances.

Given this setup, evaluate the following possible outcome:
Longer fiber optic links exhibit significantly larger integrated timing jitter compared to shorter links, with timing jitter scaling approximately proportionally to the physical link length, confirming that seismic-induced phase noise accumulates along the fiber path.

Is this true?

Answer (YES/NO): NO